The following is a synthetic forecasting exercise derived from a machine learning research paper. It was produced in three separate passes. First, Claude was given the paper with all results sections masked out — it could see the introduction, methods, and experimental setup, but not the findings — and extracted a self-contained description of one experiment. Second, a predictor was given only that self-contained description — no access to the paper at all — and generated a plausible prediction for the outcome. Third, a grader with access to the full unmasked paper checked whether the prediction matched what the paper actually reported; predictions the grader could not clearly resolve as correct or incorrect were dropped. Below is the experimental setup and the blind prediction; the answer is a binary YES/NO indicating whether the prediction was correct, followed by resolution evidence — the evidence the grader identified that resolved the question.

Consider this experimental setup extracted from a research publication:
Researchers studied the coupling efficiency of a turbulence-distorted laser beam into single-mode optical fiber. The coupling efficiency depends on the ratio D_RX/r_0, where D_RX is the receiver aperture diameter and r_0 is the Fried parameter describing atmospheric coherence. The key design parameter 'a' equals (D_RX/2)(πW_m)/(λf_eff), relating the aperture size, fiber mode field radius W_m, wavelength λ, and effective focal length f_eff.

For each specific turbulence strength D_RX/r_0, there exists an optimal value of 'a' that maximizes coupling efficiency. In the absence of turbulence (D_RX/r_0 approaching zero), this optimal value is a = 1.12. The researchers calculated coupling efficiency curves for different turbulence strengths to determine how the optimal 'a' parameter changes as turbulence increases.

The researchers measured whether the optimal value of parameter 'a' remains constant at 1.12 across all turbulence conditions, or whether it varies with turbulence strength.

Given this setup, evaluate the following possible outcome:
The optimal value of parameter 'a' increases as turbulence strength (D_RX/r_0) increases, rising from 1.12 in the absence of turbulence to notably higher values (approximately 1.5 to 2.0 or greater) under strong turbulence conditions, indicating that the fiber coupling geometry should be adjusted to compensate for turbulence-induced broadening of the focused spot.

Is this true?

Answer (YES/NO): NO